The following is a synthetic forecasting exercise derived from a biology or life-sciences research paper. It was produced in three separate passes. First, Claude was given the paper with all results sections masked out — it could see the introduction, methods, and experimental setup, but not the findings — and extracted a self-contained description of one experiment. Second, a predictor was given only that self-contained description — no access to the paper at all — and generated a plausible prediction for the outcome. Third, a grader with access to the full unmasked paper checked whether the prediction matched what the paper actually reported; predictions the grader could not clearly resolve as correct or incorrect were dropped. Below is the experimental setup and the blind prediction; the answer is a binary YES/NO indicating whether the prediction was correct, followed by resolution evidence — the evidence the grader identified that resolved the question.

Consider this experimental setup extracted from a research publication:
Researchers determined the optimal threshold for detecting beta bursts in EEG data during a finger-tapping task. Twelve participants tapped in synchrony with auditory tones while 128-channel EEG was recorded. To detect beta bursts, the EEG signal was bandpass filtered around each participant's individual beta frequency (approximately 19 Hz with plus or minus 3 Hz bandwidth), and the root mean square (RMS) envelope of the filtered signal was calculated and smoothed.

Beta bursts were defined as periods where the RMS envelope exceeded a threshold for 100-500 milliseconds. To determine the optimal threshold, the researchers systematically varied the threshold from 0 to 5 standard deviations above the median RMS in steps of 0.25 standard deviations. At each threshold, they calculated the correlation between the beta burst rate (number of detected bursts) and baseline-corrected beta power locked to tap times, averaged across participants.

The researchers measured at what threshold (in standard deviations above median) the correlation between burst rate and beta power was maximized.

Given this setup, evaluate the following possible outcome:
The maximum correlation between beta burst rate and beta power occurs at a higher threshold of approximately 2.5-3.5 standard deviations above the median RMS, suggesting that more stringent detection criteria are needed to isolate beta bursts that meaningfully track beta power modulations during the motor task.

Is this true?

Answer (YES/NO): NO